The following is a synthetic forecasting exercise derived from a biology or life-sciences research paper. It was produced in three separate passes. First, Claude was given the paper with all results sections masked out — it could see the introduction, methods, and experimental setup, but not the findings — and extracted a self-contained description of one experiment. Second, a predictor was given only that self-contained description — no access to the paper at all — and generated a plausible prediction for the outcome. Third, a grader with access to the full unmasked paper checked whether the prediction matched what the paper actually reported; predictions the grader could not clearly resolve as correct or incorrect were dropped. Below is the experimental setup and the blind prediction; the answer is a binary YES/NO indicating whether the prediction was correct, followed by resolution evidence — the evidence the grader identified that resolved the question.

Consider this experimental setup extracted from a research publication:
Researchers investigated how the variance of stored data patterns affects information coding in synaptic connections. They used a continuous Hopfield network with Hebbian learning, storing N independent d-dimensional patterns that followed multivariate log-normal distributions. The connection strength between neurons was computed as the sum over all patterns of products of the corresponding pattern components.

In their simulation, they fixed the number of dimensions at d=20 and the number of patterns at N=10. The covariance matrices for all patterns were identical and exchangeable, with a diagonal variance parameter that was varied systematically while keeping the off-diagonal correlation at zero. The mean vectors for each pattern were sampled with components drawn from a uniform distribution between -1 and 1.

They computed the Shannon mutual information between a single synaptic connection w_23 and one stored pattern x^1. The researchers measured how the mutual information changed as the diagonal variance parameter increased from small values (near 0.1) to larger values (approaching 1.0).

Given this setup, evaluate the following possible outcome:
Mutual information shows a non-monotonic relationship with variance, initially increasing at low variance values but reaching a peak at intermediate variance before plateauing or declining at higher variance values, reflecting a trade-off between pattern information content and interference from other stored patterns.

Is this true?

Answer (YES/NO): NO